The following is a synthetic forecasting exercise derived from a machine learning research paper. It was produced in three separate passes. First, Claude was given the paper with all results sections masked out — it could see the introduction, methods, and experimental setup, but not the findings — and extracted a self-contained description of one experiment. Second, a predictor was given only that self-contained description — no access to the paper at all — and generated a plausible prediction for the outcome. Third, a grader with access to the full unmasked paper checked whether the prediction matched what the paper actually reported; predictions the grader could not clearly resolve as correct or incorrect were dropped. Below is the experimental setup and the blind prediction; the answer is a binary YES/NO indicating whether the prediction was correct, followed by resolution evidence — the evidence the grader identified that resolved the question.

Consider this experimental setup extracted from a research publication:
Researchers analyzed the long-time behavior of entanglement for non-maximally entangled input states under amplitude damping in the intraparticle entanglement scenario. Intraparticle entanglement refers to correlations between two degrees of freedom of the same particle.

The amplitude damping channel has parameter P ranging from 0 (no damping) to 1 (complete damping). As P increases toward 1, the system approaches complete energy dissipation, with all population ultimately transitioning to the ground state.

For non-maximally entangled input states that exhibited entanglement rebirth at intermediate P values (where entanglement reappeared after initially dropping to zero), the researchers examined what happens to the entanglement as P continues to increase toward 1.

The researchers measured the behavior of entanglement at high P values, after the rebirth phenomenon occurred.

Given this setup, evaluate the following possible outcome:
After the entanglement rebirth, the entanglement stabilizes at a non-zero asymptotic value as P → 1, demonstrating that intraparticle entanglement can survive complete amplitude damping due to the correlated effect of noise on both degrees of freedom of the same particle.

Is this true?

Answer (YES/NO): NO